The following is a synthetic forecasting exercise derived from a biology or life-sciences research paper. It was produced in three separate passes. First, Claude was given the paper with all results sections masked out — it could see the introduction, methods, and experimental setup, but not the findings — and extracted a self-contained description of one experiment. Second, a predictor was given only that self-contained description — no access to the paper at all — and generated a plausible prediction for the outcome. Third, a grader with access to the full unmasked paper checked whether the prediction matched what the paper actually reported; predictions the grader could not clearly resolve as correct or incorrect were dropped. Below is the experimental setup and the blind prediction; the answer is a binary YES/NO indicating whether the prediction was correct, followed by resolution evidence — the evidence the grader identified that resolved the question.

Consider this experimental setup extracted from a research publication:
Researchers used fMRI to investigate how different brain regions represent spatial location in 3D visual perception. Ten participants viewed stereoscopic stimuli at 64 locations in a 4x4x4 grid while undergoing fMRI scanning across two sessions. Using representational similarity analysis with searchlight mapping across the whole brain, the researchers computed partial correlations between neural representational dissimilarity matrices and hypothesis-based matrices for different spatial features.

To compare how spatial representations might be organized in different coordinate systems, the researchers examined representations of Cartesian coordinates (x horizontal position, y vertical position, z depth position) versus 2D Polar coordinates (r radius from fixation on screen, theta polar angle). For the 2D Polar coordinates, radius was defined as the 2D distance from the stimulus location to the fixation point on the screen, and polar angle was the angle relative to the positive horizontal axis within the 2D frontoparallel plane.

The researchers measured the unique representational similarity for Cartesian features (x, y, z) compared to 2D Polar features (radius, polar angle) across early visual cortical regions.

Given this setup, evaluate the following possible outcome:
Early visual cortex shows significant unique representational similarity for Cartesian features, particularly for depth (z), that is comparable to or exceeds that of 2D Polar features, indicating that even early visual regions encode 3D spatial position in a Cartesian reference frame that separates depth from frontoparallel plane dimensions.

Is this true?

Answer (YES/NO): NO